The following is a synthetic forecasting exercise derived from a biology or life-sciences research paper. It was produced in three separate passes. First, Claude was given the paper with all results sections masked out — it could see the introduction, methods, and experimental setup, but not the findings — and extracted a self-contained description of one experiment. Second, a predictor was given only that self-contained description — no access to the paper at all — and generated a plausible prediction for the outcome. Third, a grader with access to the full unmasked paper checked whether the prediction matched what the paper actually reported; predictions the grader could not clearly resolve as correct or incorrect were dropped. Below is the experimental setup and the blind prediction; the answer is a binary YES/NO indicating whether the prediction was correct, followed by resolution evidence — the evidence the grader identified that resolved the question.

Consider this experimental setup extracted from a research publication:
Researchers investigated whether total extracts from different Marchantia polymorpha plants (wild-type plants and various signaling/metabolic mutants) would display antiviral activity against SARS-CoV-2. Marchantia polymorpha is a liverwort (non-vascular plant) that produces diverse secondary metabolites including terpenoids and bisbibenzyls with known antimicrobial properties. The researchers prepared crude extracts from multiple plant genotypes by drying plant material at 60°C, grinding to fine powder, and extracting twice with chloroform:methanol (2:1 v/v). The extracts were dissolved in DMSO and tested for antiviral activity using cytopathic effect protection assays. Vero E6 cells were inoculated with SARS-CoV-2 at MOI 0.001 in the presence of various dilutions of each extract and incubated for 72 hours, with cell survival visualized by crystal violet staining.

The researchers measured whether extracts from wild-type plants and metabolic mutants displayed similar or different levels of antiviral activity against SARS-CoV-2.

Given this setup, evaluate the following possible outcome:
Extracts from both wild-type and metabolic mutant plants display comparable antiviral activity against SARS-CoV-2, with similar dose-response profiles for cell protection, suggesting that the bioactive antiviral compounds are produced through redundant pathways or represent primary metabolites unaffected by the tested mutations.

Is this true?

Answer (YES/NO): YES